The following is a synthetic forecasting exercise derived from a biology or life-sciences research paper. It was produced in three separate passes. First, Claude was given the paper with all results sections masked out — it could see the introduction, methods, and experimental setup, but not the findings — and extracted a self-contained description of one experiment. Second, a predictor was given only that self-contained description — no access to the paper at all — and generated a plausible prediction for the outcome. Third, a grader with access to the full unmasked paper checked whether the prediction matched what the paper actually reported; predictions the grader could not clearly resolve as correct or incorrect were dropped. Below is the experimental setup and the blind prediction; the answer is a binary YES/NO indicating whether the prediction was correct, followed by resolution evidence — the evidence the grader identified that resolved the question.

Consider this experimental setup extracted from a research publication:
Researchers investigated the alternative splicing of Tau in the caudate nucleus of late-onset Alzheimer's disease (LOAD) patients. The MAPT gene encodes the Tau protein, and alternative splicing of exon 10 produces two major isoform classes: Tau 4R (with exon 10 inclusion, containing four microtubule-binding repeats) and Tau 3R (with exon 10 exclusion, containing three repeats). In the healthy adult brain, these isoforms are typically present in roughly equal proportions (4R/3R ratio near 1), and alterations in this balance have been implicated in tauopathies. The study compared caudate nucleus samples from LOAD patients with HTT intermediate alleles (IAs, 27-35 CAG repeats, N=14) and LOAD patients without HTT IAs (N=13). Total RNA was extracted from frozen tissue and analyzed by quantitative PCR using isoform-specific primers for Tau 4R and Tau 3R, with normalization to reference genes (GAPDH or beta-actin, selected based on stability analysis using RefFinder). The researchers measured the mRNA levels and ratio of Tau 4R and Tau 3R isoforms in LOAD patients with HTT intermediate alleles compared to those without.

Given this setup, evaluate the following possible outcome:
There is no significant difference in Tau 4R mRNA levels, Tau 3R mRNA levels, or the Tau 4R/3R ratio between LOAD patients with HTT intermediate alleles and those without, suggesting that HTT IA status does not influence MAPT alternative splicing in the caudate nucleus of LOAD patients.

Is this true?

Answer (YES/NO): NO